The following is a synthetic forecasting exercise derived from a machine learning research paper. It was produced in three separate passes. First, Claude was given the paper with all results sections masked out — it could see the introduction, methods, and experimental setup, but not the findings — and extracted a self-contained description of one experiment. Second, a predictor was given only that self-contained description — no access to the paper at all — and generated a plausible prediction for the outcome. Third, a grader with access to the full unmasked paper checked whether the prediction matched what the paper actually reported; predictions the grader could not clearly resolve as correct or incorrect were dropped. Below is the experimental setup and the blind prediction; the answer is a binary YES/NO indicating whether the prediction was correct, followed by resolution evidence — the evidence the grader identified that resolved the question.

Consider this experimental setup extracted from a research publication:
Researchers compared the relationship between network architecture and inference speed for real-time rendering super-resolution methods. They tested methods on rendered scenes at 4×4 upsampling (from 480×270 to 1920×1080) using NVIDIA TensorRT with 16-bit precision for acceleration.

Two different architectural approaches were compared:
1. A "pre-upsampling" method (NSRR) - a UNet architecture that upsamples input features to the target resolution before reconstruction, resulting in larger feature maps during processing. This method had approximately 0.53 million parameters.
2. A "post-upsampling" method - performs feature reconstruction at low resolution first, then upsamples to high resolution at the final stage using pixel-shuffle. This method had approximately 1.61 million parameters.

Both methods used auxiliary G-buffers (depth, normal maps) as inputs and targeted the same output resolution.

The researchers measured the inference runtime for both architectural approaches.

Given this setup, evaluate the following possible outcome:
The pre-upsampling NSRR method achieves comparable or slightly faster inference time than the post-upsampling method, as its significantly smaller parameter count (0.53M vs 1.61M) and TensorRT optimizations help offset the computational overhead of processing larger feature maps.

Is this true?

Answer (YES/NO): NO